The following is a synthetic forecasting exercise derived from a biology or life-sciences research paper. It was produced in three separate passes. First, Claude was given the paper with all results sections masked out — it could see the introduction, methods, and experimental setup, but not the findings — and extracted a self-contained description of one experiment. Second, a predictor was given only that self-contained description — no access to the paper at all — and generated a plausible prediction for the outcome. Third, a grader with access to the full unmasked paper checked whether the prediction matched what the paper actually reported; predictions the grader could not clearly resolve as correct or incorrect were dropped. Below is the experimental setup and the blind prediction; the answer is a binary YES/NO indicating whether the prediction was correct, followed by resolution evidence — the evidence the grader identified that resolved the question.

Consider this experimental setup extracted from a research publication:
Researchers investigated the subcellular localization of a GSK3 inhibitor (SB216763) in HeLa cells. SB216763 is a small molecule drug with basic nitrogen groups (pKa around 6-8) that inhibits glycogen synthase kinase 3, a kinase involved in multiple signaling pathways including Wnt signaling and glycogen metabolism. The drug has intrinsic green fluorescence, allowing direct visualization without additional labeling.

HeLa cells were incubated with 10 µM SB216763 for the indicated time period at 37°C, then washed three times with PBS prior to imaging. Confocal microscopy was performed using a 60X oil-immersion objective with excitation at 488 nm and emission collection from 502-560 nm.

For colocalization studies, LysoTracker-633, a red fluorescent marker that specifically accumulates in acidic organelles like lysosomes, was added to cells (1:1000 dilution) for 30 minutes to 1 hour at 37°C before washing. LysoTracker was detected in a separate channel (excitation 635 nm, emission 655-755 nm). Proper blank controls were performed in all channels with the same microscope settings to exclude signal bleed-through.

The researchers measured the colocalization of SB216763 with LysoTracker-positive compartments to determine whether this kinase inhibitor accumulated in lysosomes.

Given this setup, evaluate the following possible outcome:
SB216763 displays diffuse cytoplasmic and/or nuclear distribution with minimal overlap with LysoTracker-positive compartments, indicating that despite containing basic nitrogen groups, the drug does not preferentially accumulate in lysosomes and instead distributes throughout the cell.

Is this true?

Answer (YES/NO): NO